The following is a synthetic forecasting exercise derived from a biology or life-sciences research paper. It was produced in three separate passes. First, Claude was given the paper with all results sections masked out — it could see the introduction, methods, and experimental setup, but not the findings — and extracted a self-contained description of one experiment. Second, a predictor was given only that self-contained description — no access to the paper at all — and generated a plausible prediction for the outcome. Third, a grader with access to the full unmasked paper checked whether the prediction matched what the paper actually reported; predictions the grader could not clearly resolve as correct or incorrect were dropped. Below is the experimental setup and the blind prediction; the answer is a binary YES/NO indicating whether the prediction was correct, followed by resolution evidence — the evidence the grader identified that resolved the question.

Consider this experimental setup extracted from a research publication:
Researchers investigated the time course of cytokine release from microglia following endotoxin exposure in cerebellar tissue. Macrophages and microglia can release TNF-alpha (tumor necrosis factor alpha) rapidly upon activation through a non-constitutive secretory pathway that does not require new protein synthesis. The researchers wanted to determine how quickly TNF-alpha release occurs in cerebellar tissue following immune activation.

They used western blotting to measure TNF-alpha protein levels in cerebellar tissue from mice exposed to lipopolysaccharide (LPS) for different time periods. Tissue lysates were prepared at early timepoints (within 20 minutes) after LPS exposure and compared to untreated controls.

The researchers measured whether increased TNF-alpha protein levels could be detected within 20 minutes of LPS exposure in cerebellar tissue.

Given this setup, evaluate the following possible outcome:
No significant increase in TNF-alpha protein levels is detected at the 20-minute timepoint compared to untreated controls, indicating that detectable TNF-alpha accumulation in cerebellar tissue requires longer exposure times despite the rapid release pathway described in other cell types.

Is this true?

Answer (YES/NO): NO